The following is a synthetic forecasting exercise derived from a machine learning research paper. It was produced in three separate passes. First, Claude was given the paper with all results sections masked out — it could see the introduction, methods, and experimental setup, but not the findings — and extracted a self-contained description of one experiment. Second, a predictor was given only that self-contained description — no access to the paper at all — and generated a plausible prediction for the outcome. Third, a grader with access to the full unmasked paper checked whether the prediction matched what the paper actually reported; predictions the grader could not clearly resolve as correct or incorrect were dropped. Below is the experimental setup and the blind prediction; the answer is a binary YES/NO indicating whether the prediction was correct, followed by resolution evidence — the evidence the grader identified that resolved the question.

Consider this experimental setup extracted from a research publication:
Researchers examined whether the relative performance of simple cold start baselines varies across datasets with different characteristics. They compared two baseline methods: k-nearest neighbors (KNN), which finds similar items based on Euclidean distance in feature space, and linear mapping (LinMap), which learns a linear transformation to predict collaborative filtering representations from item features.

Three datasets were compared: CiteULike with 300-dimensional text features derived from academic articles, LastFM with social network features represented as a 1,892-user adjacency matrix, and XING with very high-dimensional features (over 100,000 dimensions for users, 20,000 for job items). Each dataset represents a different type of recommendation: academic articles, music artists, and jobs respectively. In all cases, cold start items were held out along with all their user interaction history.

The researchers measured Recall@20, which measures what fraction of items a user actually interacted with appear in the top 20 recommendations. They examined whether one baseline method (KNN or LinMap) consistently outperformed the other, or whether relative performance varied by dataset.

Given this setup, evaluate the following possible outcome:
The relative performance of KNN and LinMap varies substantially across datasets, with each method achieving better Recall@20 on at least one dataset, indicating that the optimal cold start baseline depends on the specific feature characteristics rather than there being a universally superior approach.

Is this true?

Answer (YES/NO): YES